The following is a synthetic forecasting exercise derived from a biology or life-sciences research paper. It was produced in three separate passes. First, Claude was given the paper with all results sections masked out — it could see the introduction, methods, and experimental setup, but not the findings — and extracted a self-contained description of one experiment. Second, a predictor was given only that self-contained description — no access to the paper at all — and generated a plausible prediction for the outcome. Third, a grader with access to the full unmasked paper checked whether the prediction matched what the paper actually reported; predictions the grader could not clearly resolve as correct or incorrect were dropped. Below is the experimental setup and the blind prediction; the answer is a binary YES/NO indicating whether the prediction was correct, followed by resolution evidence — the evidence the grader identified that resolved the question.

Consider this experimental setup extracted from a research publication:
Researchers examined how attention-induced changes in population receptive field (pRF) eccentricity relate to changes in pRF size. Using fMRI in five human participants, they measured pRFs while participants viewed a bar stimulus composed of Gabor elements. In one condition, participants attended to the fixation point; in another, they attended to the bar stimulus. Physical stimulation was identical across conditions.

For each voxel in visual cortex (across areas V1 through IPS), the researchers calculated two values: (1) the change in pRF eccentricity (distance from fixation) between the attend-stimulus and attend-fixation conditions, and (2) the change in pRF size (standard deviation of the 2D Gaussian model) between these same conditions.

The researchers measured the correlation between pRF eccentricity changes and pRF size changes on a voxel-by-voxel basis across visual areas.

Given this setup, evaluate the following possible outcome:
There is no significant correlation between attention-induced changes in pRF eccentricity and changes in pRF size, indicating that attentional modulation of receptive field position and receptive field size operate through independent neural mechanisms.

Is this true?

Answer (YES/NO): NO